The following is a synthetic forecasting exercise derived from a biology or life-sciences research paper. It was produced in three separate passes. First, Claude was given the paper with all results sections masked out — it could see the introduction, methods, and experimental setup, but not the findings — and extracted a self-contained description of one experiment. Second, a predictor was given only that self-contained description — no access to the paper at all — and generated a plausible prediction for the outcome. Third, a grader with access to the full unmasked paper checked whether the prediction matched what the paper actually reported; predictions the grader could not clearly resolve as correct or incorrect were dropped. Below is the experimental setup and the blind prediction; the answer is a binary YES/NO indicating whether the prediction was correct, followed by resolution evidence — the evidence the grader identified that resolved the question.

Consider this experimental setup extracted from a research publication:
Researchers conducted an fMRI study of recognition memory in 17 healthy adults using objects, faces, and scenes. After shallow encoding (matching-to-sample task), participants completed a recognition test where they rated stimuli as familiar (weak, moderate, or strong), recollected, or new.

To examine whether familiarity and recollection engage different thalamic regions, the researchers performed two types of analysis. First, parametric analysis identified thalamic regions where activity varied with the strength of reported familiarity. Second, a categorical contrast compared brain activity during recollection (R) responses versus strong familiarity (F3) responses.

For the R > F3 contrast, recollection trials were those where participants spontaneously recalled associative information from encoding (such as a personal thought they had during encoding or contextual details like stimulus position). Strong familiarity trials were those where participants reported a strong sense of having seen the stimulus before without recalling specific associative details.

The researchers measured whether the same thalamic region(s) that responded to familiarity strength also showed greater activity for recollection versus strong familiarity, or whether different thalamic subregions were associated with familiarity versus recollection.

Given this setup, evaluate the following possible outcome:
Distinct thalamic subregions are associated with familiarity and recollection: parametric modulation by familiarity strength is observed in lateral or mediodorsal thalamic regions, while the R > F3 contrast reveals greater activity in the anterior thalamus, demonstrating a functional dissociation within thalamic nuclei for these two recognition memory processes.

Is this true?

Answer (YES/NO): YES